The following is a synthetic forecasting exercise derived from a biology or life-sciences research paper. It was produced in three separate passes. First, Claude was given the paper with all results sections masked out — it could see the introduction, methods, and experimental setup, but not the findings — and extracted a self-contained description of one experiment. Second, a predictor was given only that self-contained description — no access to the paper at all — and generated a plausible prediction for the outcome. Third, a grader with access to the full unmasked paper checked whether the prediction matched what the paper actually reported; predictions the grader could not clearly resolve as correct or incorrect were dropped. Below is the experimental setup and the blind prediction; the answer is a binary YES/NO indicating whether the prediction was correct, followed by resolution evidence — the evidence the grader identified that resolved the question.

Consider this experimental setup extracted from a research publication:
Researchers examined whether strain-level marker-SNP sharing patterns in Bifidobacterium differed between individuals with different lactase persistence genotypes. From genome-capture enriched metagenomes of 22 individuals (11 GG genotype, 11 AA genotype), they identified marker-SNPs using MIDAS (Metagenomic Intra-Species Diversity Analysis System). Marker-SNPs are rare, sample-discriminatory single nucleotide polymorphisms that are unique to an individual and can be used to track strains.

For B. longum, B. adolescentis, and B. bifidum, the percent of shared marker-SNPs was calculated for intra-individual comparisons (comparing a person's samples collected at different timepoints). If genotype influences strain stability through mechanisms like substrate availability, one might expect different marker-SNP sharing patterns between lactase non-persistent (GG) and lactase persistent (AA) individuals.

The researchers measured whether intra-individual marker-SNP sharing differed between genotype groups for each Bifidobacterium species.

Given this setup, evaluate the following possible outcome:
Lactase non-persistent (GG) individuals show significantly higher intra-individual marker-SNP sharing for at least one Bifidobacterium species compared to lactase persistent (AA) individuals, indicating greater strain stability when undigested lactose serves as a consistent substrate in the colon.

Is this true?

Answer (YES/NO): YES